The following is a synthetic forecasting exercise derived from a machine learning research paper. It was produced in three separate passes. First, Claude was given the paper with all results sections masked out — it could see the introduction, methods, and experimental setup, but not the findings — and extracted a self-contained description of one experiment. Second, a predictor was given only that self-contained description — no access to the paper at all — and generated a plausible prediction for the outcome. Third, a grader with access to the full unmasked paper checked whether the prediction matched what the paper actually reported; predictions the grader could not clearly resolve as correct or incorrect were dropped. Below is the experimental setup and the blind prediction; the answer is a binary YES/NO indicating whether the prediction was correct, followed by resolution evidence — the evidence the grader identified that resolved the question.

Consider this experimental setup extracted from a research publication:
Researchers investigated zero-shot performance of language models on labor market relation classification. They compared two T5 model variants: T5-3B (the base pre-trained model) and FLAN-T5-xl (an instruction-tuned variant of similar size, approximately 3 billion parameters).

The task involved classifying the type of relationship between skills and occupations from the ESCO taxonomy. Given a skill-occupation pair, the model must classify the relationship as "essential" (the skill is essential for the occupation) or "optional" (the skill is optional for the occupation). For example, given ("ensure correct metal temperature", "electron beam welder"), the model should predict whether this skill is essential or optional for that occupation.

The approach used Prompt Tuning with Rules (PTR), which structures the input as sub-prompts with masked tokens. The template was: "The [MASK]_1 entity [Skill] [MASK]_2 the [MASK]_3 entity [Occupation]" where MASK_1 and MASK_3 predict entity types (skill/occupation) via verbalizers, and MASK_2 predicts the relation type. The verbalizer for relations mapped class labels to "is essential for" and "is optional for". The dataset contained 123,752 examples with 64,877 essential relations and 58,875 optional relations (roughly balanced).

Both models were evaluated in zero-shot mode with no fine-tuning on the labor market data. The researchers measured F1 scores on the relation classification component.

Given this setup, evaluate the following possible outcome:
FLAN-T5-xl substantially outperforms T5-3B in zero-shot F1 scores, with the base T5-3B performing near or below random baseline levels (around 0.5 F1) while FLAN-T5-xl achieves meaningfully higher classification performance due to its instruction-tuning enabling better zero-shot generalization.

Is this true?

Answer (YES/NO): NO